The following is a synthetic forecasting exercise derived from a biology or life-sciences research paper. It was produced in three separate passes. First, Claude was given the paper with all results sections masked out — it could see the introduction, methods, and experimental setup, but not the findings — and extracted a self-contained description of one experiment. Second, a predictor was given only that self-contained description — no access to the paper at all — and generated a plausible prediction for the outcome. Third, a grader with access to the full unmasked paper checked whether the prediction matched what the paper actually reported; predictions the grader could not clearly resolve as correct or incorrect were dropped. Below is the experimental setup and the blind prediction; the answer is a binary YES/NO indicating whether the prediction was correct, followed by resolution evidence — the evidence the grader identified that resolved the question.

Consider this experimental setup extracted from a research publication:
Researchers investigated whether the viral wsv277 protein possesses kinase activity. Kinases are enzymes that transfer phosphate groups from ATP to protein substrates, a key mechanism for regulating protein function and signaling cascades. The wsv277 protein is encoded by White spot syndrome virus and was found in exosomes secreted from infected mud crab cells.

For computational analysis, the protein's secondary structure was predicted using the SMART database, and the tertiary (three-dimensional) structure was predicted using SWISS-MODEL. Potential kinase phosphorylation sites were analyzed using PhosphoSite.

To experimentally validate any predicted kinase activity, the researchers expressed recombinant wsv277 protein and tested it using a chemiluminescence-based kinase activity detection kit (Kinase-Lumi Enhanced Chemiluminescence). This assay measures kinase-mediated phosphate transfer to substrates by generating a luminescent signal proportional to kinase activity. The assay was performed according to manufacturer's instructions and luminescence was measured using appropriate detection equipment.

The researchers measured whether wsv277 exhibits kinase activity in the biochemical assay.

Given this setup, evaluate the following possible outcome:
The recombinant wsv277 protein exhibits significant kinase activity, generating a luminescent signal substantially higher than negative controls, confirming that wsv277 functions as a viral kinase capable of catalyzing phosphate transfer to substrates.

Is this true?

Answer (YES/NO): YES